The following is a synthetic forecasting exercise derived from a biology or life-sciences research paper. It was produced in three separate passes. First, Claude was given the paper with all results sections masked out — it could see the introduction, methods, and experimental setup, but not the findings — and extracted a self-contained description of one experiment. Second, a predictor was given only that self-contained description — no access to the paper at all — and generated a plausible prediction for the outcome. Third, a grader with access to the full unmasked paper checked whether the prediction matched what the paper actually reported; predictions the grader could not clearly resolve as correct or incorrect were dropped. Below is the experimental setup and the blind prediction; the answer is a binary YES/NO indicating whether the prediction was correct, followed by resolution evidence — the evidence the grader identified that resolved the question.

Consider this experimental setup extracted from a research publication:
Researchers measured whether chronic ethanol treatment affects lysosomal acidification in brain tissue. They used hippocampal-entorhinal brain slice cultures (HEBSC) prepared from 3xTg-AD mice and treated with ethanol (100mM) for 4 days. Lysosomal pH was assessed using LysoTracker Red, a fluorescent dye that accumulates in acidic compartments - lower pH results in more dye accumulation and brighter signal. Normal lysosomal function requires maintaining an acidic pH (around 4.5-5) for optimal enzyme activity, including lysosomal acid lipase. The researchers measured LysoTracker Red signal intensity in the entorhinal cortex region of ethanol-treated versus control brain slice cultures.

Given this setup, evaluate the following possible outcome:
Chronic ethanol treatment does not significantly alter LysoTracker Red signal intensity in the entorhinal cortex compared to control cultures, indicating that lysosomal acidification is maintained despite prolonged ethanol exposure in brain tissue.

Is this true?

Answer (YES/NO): NO